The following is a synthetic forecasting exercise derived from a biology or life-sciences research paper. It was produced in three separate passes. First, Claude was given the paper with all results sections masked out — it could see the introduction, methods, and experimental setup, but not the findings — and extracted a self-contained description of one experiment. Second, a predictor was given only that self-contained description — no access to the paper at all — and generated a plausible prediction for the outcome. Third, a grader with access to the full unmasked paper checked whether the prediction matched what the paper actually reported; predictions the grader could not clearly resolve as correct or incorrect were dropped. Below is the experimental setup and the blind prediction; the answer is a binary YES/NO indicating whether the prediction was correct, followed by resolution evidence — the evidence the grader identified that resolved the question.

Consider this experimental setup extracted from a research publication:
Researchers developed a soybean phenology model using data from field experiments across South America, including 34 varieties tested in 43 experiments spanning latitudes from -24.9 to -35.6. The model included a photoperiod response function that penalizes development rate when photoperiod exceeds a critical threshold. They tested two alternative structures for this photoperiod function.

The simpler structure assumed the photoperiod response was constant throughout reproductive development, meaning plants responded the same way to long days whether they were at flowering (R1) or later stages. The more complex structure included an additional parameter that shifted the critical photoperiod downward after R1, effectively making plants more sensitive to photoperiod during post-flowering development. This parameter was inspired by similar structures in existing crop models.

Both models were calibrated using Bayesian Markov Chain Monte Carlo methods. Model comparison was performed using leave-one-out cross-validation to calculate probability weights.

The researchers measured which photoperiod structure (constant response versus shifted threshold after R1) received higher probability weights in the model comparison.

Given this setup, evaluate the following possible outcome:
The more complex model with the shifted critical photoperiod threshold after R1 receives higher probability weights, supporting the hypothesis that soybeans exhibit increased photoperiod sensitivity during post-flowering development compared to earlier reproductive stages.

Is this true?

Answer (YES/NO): YES